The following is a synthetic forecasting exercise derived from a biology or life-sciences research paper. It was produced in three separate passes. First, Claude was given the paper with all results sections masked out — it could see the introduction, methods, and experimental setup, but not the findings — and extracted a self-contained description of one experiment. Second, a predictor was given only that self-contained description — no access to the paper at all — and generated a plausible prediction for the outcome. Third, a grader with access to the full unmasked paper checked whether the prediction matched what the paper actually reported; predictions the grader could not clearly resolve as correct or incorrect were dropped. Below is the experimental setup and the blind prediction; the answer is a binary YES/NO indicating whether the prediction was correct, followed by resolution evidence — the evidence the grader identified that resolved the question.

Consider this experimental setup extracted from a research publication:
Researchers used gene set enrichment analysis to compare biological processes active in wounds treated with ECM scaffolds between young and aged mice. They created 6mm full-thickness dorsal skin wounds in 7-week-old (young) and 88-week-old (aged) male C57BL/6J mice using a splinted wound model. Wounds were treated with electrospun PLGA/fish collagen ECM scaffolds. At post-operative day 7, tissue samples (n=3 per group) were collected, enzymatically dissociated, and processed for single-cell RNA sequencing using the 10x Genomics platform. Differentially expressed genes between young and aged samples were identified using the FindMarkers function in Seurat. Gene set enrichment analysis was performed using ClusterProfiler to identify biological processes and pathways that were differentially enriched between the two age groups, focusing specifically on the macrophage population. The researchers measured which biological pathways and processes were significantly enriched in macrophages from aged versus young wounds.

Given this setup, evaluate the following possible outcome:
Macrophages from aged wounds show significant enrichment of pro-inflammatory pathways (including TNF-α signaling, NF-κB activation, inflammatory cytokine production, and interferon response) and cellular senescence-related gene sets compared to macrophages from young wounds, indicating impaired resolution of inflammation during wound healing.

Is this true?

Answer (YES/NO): NO